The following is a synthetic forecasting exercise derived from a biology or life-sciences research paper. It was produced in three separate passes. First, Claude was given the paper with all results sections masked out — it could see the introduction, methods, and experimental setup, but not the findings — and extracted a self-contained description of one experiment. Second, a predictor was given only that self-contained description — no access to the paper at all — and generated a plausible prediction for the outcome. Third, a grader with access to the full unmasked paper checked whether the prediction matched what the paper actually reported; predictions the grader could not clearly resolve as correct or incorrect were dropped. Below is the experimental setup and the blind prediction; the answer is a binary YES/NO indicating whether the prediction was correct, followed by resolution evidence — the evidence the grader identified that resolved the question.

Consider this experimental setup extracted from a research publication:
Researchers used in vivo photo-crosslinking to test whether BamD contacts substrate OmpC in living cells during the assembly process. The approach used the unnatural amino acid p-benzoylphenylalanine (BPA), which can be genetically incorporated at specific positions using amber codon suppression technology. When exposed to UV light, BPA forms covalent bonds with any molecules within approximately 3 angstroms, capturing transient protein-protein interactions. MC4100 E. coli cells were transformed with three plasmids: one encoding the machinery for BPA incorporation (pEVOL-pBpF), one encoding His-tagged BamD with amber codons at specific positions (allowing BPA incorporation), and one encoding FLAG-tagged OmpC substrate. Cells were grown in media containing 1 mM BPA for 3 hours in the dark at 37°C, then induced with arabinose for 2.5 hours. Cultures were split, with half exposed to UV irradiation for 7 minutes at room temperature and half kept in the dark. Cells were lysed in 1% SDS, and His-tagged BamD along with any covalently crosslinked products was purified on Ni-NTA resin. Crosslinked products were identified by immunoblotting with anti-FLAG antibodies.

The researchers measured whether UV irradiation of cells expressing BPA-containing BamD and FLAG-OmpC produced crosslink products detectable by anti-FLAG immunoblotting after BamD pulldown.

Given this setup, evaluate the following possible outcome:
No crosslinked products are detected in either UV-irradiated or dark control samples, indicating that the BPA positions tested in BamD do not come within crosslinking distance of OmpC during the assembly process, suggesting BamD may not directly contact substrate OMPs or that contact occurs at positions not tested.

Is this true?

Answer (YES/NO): NO